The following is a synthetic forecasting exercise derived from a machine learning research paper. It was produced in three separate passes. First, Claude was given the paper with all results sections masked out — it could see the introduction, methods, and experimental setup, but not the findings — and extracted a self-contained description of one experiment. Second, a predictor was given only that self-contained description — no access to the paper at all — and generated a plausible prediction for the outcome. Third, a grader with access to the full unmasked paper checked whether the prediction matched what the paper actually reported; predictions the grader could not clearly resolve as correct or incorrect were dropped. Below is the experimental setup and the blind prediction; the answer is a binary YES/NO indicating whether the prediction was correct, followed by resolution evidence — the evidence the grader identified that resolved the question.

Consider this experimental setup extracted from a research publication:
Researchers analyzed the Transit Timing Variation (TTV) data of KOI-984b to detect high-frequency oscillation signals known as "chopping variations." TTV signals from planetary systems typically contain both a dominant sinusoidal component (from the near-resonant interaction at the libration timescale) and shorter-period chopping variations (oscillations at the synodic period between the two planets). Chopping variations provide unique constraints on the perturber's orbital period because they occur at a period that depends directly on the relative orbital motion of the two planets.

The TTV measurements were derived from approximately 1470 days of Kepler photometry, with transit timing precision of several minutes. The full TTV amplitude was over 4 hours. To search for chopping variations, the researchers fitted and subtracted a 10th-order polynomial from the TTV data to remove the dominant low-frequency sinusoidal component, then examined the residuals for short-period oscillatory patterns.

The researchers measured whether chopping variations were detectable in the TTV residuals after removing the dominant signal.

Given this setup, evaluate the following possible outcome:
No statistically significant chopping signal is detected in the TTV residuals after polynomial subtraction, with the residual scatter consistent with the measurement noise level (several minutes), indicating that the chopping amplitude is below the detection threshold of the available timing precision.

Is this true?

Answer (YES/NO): NO